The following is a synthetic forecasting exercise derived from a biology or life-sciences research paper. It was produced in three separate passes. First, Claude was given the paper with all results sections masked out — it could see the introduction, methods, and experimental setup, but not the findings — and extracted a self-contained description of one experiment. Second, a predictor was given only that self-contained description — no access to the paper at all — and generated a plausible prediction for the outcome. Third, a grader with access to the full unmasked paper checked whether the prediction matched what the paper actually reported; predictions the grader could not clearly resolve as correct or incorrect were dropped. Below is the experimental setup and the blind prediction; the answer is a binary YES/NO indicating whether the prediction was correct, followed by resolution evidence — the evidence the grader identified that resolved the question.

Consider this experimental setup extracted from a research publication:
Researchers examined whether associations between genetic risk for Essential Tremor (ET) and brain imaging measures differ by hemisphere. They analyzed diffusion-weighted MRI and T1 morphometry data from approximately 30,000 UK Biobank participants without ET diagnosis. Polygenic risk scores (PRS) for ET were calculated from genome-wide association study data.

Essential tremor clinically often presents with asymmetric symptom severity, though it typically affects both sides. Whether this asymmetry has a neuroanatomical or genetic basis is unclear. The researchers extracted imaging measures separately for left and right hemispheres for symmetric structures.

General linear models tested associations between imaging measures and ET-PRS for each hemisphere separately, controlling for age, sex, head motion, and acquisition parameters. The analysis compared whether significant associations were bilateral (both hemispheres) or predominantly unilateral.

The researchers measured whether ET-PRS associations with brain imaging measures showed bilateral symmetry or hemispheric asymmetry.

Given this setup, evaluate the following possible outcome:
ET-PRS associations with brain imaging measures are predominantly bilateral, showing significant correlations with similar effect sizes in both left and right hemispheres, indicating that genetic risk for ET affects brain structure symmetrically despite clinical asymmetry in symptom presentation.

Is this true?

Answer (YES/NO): NO